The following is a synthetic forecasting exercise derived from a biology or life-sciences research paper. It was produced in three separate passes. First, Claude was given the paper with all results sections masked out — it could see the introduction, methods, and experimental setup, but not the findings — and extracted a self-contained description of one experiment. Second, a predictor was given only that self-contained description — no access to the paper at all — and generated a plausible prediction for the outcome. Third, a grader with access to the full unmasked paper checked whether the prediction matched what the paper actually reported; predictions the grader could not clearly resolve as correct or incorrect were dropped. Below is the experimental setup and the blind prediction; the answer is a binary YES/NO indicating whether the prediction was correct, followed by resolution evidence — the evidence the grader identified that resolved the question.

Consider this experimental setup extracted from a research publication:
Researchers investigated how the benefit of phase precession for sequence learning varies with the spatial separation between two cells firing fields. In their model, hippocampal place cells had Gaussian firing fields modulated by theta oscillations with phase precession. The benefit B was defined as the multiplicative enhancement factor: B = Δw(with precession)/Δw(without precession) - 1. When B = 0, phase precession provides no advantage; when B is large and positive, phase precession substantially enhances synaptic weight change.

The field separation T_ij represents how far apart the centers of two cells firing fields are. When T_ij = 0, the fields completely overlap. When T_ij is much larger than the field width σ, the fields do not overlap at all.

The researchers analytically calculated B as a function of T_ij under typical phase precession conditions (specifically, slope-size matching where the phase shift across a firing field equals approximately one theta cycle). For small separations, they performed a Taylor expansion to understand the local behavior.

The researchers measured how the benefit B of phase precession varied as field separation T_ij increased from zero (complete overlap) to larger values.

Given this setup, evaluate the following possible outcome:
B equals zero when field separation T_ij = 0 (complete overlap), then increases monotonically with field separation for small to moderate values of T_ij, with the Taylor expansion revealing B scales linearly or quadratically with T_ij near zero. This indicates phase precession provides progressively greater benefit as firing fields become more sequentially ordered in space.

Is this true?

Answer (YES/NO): NO